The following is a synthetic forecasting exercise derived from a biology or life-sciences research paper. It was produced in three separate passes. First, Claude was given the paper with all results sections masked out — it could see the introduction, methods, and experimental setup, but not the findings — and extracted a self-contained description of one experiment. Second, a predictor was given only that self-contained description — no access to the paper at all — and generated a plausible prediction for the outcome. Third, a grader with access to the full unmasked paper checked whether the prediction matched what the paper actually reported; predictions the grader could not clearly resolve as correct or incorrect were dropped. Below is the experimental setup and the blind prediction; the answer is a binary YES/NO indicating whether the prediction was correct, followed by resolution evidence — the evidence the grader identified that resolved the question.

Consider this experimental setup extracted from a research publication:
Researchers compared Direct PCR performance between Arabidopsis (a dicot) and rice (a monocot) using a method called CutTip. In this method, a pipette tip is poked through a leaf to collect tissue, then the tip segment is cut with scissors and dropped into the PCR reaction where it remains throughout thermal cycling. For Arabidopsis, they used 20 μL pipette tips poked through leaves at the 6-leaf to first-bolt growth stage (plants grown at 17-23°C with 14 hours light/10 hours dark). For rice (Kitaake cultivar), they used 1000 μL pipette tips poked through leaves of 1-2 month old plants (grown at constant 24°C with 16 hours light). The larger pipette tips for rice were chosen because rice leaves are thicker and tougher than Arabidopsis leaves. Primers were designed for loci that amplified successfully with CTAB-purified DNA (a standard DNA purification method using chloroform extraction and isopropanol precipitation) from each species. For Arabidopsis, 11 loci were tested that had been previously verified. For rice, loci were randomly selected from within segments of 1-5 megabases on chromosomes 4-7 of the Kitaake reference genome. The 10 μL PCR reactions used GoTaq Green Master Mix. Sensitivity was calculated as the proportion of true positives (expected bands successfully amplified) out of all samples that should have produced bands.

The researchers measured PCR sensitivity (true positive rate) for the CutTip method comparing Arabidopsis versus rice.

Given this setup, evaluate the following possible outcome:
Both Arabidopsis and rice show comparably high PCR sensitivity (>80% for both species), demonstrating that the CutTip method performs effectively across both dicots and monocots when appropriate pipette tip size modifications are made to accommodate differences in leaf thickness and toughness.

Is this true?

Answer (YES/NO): YES